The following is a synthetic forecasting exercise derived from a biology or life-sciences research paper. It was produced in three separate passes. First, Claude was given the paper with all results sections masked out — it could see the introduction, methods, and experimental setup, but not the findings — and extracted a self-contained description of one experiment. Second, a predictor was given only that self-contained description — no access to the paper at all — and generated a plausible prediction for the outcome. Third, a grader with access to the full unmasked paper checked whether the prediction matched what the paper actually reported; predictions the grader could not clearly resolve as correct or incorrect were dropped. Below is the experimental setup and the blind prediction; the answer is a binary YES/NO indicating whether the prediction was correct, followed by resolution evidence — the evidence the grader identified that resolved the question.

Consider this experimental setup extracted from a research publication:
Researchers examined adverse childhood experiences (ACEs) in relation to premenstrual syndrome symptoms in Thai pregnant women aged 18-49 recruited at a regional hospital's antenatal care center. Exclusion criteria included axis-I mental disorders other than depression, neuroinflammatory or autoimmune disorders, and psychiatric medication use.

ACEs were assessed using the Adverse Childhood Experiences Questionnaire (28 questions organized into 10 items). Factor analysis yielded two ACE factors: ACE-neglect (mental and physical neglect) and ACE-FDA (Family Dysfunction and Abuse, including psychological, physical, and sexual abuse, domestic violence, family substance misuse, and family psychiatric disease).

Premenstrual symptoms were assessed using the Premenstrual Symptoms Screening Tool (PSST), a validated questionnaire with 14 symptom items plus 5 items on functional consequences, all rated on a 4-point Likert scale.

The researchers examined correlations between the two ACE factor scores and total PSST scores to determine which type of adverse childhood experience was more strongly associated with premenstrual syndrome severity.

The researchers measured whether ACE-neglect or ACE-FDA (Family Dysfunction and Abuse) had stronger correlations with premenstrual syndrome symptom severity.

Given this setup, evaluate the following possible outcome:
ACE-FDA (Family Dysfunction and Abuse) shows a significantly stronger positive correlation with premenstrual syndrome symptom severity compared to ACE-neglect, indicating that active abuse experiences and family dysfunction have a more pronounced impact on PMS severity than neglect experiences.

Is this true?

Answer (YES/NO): NO